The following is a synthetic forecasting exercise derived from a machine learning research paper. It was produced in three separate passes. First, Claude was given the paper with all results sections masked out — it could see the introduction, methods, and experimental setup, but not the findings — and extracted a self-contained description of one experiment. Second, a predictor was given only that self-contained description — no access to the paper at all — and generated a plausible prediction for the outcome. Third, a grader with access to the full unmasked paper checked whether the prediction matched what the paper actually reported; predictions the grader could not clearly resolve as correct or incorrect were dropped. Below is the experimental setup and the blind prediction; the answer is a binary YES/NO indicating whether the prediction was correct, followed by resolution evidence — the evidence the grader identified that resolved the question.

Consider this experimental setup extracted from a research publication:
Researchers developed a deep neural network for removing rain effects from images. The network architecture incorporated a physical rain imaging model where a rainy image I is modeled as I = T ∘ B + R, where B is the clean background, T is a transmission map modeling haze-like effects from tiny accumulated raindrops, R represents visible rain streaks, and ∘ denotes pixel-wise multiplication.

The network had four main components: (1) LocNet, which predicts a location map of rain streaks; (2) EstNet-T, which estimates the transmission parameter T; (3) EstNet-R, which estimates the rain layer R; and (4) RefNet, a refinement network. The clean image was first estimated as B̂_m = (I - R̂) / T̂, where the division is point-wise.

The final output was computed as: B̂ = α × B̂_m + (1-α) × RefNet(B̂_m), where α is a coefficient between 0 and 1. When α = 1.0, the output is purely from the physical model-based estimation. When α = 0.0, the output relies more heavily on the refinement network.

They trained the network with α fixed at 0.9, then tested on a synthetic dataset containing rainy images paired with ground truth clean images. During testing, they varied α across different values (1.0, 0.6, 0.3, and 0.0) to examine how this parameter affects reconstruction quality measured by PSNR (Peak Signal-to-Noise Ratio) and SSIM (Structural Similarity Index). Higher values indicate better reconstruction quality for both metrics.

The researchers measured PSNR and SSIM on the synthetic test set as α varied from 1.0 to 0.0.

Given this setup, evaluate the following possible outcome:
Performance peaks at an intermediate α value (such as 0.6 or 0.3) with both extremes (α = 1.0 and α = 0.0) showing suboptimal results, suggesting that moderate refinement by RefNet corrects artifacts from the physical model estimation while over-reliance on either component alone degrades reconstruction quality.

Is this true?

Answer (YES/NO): NO